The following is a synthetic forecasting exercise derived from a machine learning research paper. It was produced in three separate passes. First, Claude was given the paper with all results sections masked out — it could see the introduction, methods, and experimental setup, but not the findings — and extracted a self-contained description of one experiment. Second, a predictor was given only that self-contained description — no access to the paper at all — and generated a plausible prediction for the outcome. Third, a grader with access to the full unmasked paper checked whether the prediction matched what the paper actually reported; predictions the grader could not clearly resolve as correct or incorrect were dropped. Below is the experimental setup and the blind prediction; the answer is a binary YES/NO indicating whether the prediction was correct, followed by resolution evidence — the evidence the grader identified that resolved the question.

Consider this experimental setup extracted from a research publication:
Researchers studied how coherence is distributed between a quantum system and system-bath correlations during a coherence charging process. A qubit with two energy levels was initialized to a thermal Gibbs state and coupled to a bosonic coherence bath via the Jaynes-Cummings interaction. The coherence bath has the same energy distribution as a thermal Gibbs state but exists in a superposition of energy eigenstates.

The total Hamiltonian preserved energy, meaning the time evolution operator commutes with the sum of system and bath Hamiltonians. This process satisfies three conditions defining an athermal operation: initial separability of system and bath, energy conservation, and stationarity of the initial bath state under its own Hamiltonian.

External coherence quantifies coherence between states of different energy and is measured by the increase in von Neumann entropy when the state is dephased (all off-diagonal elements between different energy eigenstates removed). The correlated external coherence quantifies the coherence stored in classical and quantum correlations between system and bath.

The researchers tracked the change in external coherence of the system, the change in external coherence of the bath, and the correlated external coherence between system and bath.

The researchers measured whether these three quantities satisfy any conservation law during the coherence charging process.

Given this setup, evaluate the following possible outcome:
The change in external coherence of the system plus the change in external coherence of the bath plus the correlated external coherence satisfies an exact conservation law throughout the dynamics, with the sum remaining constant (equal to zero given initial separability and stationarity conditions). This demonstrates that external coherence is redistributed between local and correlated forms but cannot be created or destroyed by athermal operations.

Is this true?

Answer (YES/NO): YES